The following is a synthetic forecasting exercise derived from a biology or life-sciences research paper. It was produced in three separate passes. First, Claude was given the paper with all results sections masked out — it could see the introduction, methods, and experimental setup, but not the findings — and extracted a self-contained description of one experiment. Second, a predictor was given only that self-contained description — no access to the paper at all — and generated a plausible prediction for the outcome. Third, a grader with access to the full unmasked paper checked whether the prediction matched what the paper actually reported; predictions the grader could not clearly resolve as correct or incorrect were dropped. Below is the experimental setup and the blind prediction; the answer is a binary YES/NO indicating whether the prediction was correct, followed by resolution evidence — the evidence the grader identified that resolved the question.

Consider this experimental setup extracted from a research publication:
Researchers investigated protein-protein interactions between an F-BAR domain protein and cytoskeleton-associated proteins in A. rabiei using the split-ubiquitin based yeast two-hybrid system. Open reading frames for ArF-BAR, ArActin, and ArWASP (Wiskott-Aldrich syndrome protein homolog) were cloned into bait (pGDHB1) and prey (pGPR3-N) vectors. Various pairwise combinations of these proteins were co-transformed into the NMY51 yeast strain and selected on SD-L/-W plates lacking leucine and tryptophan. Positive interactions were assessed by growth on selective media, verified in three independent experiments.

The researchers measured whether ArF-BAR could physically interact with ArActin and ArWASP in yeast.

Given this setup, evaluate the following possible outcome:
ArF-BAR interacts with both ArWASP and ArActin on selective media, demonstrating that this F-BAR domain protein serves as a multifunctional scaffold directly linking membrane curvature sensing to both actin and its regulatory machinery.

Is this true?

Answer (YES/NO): NO